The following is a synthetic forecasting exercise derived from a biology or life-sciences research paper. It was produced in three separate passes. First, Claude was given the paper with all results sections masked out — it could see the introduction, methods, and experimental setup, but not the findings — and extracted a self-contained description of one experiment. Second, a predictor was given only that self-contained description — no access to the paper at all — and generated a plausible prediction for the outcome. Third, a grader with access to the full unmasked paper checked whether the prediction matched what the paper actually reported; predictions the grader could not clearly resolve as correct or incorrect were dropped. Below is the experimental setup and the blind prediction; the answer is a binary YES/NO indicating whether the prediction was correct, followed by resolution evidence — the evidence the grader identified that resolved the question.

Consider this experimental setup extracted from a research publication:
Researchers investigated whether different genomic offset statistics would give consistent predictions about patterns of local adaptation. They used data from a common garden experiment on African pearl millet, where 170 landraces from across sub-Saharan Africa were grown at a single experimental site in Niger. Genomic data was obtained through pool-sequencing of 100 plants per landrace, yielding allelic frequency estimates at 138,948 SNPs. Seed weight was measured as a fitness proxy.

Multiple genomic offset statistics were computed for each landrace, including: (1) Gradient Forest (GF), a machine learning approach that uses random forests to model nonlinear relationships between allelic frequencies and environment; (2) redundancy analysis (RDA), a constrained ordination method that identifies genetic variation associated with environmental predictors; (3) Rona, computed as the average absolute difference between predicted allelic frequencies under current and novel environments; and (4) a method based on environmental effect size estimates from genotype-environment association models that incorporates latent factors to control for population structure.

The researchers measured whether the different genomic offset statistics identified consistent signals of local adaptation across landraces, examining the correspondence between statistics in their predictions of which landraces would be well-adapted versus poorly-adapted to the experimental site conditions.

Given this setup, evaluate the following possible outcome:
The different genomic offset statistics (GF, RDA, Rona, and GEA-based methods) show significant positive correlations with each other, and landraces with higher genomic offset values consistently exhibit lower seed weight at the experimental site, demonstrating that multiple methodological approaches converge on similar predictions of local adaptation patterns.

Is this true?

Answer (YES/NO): YES